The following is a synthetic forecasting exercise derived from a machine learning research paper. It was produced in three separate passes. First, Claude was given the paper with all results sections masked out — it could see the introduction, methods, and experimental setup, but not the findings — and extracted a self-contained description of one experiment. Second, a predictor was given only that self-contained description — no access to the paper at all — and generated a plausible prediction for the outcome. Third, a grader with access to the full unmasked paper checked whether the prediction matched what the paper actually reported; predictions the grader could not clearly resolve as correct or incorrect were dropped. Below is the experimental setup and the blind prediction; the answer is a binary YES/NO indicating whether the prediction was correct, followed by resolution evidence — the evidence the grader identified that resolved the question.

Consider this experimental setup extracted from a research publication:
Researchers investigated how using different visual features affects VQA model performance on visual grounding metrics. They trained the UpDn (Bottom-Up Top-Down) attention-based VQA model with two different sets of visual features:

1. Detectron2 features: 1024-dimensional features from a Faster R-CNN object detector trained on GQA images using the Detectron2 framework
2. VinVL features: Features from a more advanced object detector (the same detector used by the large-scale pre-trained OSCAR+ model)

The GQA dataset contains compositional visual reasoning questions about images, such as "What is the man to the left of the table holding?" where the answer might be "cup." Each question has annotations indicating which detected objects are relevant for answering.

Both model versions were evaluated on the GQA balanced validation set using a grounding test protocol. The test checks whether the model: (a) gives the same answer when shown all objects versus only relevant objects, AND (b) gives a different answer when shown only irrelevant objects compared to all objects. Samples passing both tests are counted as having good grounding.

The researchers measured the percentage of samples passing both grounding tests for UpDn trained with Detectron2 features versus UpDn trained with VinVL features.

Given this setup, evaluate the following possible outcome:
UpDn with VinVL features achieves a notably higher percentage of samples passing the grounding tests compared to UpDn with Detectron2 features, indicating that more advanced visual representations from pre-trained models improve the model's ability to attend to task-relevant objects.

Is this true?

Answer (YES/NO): YES